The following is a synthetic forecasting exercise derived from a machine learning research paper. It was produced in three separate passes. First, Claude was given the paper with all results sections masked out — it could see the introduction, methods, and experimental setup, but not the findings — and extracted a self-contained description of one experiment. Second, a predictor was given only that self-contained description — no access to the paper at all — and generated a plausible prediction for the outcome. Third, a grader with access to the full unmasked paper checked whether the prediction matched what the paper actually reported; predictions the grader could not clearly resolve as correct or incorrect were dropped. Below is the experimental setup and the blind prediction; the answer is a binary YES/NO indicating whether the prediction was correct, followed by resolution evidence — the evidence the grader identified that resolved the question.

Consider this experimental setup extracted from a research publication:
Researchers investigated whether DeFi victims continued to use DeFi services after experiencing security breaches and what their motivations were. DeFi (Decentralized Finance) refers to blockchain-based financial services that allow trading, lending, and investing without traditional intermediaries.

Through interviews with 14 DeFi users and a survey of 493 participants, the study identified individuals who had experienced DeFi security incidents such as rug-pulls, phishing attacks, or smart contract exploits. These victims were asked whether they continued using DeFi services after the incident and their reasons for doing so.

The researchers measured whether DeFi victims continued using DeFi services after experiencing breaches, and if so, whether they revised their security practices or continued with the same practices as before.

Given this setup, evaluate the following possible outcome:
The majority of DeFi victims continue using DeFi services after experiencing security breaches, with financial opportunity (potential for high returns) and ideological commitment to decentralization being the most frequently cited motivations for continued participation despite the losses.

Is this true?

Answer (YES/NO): NO